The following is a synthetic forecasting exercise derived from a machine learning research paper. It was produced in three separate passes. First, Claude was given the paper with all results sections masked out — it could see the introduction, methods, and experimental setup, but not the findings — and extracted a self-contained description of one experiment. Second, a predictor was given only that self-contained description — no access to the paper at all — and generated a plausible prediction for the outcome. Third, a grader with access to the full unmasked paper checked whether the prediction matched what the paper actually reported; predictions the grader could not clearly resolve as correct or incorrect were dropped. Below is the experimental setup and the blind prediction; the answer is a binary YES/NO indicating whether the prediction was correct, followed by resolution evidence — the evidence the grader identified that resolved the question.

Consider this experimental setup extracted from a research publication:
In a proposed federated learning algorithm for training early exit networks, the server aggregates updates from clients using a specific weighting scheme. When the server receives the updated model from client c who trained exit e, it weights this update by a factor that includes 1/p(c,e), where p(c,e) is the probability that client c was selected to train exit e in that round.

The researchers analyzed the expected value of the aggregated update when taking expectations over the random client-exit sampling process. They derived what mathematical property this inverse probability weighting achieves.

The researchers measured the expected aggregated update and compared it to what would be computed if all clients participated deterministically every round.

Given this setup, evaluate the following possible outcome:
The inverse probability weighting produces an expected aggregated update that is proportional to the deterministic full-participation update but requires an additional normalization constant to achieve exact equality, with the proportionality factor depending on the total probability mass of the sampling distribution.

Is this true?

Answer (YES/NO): NO